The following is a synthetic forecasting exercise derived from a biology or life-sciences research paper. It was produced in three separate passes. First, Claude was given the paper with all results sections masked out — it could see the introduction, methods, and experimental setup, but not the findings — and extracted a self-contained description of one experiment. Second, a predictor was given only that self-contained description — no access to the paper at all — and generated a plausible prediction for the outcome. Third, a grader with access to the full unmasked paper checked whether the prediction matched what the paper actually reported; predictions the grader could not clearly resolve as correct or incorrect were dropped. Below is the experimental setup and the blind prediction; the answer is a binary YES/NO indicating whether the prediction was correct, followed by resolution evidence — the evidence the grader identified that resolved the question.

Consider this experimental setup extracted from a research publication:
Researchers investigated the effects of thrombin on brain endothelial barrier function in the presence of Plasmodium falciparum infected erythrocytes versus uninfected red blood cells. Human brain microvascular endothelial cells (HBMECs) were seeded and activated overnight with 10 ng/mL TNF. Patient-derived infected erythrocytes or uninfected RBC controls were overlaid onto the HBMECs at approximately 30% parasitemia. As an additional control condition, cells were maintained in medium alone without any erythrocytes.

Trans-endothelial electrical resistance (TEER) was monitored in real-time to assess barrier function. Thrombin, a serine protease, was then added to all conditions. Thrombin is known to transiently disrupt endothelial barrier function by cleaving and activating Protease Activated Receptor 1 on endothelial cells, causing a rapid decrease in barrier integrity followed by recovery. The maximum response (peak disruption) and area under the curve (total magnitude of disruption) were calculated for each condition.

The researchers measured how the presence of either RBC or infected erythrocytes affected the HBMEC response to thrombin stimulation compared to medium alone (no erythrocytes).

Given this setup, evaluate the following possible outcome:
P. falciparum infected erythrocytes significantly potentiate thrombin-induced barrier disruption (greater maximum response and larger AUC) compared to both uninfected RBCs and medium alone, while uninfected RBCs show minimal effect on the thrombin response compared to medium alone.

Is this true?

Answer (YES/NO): NO